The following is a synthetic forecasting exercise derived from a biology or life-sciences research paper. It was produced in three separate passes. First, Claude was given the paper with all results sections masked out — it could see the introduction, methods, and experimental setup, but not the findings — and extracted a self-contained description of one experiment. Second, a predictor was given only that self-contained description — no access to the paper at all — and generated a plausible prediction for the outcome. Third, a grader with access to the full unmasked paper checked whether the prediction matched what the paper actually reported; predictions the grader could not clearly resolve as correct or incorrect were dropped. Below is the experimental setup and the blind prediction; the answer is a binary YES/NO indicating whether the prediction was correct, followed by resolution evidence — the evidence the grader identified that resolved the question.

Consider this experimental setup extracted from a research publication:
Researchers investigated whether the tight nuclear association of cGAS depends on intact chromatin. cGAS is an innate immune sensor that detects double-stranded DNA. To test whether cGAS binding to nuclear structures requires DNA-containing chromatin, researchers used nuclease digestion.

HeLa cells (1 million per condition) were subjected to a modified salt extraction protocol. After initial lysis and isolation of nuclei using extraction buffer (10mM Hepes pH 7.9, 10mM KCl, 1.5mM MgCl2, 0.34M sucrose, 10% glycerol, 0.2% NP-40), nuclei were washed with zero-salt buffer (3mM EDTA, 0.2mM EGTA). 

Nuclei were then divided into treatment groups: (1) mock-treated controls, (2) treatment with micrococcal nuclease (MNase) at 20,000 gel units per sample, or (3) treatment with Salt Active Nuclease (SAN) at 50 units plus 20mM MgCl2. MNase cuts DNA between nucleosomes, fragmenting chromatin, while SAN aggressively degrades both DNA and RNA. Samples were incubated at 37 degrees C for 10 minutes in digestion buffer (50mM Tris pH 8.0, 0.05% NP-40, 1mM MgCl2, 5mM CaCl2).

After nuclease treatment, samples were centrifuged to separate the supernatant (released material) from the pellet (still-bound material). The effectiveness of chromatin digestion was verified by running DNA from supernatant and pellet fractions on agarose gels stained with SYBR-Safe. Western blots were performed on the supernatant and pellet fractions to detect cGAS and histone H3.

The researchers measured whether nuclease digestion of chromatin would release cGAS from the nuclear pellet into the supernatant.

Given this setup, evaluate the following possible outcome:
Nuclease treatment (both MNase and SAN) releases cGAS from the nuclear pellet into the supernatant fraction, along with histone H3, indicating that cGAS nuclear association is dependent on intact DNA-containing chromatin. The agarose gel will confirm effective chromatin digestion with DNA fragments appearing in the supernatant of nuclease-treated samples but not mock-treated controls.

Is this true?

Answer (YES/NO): YES